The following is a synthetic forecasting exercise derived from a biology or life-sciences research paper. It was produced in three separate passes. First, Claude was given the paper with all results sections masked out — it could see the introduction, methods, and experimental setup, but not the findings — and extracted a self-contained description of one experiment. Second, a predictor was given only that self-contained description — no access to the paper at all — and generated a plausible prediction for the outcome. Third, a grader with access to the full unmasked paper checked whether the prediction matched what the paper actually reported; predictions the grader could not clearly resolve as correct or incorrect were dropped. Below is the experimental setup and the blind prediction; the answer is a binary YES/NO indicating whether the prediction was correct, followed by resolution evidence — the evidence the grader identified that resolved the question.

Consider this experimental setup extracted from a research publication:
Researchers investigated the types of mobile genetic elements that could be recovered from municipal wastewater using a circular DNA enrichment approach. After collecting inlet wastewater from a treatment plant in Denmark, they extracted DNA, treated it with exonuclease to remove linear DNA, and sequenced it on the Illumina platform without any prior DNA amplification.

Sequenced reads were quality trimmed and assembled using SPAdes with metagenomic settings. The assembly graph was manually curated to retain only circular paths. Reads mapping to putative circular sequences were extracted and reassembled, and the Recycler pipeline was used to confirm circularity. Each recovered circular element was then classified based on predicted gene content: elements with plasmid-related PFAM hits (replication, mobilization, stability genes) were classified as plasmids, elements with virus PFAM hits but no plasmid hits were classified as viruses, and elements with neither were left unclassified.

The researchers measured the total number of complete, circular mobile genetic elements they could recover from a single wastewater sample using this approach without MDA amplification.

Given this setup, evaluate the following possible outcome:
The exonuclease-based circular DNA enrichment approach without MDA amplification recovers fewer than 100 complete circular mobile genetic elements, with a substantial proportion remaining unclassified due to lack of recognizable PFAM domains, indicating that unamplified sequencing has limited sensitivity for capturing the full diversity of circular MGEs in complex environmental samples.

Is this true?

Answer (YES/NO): NO